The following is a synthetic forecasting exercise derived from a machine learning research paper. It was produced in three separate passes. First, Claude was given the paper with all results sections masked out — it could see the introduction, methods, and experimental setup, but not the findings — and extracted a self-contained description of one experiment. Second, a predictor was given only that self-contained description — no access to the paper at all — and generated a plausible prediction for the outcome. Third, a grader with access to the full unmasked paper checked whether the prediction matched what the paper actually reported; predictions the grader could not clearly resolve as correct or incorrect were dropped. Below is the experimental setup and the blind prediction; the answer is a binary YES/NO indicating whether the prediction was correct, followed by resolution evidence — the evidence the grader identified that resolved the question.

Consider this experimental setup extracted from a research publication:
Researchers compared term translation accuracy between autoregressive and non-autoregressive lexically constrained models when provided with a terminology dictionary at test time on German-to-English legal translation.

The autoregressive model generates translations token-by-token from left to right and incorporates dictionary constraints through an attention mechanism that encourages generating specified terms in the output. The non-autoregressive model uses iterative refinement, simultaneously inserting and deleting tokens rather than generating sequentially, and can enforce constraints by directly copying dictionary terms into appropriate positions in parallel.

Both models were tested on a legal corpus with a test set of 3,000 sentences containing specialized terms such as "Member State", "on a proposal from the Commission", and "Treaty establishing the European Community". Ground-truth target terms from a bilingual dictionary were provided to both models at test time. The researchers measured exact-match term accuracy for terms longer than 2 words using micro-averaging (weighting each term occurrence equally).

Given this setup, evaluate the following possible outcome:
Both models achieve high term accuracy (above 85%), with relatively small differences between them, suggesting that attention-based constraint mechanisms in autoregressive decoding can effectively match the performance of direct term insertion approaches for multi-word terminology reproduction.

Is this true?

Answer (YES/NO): NO